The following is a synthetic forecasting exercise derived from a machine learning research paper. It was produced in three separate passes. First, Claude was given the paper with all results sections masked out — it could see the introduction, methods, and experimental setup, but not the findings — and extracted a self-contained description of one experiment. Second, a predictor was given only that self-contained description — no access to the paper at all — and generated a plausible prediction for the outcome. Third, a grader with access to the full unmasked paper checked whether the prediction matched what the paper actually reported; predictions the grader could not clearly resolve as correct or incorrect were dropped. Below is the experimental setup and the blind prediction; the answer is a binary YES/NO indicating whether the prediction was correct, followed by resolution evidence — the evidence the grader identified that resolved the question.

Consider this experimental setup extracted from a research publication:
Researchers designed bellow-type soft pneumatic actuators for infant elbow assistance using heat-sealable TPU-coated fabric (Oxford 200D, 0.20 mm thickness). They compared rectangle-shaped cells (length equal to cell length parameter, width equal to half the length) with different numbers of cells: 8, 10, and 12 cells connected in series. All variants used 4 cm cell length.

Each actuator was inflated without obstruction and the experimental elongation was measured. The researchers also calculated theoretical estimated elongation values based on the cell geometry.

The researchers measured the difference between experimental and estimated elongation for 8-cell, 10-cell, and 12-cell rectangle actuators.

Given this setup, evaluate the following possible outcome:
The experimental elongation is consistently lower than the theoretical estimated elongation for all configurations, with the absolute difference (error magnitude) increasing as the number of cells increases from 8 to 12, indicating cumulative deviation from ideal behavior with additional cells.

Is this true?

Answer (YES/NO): NO